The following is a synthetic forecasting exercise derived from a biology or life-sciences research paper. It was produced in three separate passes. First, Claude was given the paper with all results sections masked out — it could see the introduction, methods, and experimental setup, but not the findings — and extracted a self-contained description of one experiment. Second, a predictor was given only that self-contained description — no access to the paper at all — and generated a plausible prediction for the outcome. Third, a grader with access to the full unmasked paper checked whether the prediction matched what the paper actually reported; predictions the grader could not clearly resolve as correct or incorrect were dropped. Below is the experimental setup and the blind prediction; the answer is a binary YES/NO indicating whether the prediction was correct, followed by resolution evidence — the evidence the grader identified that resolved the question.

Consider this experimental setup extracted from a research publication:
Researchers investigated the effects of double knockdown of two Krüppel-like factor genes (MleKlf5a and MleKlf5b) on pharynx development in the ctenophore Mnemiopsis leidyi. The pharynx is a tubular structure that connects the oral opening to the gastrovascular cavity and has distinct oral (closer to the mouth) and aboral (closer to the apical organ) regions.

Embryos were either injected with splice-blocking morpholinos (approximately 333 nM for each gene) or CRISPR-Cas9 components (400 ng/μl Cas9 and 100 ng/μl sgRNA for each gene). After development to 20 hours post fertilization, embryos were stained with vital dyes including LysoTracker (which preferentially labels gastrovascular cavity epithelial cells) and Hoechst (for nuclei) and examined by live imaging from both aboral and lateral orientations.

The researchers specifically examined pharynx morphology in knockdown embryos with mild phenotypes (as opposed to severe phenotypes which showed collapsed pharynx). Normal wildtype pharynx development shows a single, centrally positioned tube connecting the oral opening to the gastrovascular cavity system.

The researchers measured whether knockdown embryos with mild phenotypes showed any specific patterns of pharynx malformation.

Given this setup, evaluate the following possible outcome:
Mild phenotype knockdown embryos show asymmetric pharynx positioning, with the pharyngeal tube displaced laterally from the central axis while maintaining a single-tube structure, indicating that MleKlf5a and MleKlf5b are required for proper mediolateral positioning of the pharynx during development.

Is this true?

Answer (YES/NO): NO